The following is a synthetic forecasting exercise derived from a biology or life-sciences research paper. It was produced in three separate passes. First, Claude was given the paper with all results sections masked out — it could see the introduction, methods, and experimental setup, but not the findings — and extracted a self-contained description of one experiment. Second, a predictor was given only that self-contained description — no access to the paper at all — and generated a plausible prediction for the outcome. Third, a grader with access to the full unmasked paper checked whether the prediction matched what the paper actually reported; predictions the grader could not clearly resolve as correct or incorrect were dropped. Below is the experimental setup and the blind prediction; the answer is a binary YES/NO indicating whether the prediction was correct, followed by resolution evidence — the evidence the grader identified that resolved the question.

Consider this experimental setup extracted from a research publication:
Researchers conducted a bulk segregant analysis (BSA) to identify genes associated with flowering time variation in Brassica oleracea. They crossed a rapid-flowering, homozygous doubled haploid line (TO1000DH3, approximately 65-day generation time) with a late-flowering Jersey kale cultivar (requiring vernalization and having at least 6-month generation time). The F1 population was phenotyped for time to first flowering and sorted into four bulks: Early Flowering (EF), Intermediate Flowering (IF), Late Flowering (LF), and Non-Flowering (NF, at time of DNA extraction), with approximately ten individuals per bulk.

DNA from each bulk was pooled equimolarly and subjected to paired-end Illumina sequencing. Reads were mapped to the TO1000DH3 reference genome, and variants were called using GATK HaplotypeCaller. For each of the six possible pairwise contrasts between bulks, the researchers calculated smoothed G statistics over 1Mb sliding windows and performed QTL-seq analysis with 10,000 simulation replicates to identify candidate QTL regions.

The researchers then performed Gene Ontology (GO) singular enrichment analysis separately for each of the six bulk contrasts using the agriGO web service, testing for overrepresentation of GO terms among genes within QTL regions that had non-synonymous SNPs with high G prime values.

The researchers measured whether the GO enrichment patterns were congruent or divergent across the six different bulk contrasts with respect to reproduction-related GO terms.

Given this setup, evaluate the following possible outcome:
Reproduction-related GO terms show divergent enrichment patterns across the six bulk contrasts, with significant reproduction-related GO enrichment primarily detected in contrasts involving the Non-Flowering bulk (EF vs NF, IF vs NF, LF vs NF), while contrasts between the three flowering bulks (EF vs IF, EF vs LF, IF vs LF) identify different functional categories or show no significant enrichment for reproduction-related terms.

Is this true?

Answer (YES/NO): NO